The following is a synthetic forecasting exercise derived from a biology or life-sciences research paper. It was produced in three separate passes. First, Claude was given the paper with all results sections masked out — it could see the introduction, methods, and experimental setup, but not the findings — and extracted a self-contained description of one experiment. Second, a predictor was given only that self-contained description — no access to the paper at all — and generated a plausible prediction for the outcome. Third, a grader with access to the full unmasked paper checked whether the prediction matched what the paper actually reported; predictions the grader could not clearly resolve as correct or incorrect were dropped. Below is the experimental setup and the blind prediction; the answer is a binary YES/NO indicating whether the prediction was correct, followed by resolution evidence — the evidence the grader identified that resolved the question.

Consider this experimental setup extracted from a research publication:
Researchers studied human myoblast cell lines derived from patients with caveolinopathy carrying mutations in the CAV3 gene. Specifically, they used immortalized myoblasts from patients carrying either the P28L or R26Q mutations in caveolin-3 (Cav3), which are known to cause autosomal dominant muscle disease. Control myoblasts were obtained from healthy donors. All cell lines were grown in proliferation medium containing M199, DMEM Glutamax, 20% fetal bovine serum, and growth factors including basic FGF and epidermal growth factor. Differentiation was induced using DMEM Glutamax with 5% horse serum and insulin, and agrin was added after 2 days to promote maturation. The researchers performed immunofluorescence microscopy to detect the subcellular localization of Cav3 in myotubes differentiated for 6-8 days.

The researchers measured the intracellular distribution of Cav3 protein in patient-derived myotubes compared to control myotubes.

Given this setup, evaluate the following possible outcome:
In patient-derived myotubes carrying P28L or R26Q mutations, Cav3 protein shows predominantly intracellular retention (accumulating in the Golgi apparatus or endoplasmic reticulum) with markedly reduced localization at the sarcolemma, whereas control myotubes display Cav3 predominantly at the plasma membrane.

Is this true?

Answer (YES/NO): YES